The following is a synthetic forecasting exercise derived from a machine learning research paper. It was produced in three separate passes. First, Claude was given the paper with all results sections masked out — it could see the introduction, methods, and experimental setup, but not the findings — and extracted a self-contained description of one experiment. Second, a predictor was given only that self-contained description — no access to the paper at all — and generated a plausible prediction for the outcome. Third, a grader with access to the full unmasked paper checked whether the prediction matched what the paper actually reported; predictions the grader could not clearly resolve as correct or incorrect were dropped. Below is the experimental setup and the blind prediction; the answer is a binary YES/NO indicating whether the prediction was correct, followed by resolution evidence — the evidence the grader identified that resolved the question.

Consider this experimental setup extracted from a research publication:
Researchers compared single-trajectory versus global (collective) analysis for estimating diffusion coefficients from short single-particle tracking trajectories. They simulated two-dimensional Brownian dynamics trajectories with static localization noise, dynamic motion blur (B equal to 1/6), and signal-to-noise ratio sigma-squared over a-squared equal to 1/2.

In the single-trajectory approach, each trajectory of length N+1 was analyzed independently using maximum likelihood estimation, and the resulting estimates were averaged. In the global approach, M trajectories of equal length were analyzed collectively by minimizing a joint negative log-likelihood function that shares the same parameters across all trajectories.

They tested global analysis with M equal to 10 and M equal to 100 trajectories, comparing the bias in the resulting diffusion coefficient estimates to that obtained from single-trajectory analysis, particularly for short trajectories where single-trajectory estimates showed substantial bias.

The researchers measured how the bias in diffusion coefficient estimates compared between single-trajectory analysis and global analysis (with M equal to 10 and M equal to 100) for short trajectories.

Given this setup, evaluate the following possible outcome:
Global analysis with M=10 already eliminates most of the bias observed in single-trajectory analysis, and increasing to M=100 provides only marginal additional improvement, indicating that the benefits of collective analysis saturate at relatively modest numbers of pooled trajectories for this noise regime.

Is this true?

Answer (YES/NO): NO